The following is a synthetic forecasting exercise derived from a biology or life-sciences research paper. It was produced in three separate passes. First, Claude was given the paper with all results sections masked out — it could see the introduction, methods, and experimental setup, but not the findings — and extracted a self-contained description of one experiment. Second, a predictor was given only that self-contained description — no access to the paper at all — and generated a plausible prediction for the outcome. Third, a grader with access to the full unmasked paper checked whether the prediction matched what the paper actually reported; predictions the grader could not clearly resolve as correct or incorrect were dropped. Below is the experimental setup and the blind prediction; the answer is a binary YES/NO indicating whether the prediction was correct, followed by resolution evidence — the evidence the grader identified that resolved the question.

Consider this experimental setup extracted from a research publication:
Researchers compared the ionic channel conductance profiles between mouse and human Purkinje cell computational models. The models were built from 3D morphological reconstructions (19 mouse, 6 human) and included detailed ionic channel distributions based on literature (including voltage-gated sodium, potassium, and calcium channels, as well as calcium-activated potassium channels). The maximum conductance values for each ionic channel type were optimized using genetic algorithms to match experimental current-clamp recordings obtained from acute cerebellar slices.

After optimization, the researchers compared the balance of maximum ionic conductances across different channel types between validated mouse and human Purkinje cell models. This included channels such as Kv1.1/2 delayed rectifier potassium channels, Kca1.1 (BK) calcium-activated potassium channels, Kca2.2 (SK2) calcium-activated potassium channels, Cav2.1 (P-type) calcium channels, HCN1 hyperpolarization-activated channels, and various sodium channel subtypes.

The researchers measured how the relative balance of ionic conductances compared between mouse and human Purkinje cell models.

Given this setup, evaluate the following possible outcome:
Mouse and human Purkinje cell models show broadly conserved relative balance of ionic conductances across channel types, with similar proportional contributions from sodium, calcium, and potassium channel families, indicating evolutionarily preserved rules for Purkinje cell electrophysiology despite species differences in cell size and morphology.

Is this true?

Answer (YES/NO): YES